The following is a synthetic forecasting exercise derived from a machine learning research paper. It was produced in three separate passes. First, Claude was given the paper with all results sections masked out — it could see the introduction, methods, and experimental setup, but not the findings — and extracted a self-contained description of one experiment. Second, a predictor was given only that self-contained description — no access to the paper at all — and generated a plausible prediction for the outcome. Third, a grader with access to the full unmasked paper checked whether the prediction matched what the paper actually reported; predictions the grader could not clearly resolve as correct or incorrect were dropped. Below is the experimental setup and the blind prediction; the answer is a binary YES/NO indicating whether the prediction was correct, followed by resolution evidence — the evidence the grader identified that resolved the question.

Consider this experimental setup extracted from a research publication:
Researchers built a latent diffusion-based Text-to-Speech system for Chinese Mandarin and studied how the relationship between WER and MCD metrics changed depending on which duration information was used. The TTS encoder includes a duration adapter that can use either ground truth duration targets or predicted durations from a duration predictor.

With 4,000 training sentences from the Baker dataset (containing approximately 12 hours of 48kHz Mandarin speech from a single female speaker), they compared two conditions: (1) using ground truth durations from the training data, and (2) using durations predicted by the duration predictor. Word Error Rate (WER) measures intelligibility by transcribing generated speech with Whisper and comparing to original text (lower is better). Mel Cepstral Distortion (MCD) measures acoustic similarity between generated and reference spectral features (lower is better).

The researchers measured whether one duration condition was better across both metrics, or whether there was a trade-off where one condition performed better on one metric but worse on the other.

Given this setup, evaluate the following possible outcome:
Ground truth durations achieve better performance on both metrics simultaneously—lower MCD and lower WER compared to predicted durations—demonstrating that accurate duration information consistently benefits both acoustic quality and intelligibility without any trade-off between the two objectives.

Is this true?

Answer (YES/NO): NO